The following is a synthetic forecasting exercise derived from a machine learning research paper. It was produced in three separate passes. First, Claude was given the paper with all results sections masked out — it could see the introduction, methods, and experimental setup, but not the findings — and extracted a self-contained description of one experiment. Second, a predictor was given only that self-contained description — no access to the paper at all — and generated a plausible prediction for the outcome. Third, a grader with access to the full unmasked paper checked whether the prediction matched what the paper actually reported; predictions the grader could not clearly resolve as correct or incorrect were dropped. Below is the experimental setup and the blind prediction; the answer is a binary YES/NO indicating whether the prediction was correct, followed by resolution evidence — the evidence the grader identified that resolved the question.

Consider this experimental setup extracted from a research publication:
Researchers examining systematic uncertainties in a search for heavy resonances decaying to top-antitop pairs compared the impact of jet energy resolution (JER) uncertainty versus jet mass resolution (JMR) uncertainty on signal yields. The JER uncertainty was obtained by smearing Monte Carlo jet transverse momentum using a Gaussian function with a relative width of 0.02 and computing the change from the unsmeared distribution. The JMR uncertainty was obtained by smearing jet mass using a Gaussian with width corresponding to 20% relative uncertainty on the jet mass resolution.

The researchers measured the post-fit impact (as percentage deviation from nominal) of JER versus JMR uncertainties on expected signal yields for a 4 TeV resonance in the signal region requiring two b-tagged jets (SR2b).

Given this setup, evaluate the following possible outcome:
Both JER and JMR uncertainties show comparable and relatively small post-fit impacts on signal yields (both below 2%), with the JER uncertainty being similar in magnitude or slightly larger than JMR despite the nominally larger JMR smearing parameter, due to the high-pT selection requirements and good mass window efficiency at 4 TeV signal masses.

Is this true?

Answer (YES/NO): NO